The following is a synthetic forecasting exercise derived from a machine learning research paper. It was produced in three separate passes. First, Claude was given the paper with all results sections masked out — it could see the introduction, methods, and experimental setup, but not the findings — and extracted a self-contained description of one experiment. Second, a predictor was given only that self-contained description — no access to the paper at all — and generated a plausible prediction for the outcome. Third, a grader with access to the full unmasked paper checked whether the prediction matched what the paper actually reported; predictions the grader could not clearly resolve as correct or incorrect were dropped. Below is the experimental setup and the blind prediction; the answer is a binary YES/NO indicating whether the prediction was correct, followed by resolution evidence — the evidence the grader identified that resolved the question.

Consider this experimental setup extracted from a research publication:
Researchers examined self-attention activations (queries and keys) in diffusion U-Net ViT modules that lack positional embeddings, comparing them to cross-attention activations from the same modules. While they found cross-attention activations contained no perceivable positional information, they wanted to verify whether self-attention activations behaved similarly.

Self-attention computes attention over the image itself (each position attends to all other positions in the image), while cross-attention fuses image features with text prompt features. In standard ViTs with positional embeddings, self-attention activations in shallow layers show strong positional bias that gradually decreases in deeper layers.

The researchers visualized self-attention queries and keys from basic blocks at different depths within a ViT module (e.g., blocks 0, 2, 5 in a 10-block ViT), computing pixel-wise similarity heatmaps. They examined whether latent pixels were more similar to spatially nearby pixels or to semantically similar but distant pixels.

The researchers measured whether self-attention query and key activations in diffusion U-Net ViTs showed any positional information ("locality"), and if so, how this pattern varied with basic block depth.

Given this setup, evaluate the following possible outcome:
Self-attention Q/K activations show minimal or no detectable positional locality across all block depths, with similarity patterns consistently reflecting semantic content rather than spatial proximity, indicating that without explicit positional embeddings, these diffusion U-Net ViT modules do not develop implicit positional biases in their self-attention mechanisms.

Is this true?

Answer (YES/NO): NO